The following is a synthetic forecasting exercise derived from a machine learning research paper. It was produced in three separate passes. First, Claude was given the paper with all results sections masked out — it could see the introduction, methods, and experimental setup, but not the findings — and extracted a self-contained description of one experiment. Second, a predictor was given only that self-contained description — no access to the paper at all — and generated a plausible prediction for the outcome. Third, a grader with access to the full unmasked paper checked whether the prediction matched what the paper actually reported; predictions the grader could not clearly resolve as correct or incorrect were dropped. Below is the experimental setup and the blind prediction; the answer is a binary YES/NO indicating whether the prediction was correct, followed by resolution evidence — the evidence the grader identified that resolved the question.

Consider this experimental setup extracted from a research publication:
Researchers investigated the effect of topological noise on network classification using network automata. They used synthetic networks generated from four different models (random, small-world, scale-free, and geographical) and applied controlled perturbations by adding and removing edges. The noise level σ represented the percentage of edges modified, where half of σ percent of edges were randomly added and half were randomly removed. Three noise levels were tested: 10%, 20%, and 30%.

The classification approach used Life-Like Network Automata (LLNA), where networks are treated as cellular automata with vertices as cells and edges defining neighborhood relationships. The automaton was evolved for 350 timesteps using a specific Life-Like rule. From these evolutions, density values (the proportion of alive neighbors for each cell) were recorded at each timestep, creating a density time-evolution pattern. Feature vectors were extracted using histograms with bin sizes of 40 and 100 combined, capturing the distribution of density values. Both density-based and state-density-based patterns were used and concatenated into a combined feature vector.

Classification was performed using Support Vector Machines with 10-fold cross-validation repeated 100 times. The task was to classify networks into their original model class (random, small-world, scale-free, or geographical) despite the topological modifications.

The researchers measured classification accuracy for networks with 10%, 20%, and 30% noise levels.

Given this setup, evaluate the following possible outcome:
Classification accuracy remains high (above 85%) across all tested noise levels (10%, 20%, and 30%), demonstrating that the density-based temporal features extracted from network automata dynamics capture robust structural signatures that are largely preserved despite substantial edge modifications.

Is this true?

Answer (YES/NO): YES